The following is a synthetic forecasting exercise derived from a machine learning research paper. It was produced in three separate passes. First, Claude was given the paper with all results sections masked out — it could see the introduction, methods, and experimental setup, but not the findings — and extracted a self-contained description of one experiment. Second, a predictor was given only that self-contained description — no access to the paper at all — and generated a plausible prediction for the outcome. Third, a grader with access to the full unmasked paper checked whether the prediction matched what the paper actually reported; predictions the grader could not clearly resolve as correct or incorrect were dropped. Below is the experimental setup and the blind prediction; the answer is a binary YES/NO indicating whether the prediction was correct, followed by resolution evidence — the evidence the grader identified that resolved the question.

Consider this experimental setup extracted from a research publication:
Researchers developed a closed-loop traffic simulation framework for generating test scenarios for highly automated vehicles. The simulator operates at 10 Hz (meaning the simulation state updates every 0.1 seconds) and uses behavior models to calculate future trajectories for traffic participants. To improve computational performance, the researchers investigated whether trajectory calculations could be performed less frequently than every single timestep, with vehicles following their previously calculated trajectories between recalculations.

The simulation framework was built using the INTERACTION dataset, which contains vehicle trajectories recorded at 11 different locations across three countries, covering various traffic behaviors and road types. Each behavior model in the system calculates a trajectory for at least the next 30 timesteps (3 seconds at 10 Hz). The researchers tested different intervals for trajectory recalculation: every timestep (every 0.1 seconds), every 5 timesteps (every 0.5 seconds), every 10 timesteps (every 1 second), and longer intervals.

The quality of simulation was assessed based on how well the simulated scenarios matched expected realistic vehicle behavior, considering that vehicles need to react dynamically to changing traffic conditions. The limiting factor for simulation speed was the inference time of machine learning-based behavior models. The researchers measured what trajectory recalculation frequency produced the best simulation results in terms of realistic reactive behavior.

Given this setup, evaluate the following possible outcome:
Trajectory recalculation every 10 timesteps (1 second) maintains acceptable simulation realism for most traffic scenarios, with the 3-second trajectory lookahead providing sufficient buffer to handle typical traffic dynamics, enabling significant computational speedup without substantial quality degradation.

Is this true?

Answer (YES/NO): YES